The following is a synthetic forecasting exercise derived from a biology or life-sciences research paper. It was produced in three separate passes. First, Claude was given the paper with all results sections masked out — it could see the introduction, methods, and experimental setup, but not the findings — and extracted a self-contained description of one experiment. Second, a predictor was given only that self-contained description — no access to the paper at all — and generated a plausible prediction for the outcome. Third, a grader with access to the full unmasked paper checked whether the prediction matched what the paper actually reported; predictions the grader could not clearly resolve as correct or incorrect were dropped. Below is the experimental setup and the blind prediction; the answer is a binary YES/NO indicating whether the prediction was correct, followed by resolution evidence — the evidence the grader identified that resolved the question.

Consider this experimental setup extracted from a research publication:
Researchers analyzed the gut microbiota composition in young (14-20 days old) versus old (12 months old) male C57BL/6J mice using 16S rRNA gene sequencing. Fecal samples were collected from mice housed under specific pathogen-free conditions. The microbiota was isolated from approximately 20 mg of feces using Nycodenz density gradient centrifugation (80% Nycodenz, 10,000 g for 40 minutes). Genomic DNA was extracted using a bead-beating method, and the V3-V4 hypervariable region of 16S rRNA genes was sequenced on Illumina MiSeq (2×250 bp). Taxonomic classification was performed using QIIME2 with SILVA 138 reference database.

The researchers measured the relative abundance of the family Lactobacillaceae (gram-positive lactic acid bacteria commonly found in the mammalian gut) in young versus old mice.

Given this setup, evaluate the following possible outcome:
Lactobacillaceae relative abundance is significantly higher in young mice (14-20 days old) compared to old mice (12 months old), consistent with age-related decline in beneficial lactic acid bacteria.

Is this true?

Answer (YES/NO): YES